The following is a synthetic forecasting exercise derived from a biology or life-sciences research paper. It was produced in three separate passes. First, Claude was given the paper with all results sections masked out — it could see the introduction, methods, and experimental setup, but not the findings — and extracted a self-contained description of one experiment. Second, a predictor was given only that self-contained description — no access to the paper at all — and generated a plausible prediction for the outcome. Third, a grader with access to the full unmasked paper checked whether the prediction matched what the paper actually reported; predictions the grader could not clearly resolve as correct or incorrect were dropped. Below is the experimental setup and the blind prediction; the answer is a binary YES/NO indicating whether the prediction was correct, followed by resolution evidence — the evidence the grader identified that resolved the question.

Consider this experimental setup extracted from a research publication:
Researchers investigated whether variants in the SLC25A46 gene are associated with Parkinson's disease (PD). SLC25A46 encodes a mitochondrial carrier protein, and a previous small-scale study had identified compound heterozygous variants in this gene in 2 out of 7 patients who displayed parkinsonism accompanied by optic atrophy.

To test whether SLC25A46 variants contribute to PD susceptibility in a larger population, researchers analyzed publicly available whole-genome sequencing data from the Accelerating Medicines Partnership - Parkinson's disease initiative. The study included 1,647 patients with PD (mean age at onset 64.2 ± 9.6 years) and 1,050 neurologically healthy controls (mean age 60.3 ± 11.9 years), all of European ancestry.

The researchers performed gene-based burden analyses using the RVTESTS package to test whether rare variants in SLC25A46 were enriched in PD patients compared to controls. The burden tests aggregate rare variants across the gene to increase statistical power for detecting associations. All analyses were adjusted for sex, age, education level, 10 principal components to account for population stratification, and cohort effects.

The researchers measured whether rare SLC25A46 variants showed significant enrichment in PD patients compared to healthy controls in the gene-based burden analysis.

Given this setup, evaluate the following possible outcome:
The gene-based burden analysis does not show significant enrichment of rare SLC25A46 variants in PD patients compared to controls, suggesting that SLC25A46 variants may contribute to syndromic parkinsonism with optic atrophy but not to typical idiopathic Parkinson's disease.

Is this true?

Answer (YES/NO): YES